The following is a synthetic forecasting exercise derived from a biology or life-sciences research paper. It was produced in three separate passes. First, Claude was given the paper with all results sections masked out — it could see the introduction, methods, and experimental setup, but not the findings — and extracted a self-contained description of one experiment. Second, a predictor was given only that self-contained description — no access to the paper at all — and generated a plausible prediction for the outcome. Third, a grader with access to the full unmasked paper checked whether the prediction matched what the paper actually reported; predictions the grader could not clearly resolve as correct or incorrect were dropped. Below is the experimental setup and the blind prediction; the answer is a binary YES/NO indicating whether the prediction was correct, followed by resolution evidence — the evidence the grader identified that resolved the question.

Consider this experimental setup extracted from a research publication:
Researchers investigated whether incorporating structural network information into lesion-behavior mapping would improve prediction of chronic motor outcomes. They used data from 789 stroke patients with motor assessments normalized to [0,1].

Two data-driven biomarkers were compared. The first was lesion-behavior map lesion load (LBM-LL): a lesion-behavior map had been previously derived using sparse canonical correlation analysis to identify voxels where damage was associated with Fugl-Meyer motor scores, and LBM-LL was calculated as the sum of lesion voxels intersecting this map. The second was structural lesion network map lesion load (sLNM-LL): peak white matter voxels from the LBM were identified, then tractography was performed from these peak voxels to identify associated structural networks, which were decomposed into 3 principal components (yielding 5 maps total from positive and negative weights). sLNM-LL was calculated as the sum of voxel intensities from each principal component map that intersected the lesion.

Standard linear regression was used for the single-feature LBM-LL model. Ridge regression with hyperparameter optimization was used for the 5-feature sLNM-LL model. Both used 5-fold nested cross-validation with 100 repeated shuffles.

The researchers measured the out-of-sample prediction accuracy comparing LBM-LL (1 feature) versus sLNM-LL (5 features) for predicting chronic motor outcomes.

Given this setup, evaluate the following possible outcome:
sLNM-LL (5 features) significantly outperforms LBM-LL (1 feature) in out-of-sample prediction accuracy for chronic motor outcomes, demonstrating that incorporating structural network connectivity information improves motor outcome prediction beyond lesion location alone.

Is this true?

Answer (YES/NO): NO